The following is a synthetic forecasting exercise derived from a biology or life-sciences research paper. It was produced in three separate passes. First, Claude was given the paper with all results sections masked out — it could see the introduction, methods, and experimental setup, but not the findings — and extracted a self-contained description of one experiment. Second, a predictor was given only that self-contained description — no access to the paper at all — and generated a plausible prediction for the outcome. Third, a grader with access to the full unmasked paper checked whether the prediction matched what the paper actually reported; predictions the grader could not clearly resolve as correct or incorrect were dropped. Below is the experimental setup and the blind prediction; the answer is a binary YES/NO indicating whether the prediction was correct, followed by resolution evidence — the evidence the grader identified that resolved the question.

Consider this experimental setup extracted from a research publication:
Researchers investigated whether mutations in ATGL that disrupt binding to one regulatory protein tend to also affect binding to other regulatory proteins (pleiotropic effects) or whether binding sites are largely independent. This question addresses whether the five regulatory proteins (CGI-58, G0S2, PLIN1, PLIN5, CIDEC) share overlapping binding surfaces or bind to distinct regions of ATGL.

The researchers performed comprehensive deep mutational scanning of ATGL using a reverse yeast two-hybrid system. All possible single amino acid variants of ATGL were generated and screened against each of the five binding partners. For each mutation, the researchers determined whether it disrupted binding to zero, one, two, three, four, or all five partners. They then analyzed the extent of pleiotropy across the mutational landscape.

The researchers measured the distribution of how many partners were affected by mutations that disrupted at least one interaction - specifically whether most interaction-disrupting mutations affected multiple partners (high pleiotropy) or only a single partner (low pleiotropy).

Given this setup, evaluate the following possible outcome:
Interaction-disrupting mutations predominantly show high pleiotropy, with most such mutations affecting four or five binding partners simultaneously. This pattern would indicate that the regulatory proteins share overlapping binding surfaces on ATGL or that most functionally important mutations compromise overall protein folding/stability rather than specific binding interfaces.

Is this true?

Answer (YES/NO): NO